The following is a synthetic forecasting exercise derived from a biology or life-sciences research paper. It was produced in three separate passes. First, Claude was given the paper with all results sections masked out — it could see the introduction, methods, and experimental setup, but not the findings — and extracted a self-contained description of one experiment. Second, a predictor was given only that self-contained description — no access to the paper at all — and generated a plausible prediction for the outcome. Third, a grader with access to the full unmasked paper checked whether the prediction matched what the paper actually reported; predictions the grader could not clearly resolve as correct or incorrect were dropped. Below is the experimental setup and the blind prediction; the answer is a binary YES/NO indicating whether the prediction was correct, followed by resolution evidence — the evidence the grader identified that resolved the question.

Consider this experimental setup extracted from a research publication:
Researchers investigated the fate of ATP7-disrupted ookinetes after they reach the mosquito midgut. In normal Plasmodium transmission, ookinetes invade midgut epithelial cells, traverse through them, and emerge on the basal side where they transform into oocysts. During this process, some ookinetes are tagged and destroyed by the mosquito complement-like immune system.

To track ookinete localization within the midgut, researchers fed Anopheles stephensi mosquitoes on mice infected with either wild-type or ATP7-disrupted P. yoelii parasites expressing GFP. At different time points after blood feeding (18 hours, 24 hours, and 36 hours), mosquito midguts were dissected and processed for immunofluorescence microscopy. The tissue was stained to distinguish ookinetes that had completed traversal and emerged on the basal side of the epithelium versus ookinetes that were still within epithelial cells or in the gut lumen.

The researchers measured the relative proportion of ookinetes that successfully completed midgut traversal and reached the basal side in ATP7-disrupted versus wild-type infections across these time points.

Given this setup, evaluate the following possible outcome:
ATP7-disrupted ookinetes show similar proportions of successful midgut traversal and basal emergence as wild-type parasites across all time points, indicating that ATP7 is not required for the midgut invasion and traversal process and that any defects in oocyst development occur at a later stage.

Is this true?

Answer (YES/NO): NO